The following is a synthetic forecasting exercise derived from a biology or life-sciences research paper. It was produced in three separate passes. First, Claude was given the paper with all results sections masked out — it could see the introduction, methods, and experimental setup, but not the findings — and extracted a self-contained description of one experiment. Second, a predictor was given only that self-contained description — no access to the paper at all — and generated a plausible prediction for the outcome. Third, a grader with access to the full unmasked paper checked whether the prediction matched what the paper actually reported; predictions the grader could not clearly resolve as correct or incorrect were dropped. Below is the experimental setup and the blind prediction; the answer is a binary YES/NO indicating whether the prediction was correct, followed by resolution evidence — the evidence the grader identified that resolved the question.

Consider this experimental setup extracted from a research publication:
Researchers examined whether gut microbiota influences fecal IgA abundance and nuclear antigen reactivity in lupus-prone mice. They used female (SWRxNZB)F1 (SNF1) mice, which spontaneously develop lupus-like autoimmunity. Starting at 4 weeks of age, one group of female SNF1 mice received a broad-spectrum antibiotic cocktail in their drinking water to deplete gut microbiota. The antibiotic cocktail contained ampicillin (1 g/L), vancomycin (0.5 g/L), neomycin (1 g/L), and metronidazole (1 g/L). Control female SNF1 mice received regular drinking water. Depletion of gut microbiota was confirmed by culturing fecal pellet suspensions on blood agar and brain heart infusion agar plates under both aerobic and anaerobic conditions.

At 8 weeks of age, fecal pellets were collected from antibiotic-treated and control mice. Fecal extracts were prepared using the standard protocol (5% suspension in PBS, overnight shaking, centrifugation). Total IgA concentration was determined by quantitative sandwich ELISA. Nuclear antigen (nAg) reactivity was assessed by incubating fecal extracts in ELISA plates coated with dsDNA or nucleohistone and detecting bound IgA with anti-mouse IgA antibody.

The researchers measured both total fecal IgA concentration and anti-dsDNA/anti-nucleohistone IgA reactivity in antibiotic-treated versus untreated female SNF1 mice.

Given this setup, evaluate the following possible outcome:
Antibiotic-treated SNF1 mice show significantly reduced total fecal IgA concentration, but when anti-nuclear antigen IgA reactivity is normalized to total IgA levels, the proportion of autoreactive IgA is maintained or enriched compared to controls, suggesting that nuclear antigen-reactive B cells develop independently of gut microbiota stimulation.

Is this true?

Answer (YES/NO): NO